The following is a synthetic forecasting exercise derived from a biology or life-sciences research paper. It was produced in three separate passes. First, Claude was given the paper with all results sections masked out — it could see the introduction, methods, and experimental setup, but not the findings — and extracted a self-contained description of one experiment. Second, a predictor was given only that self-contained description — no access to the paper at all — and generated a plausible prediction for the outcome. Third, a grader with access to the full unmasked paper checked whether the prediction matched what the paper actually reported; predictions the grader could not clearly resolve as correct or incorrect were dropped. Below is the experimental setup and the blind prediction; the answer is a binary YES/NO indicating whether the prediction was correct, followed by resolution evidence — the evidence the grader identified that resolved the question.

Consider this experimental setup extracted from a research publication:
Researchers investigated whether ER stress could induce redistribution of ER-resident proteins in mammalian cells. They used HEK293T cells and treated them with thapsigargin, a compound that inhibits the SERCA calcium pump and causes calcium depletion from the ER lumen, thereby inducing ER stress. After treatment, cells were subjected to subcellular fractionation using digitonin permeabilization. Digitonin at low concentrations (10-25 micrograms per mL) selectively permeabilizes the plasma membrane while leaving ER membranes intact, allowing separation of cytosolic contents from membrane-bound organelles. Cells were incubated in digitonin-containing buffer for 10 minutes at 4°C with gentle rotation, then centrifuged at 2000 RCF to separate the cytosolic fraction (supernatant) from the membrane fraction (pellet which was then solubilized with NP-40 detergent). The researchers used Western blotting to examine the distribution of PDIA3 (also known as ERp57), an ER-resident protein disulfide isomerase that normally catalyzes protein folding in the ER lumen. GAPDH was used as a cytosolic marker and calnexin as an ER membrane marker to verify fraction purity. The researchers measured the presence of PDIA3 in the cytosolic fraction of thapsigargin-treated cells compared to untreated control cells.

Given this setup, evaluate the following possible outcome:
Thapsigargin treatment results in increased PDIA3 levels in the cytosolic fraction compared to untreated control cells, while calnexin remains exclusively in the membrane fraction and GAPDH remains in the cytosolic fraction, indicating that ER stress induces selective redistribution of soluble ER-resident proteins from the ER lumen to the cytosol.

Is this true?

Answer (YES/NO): YES